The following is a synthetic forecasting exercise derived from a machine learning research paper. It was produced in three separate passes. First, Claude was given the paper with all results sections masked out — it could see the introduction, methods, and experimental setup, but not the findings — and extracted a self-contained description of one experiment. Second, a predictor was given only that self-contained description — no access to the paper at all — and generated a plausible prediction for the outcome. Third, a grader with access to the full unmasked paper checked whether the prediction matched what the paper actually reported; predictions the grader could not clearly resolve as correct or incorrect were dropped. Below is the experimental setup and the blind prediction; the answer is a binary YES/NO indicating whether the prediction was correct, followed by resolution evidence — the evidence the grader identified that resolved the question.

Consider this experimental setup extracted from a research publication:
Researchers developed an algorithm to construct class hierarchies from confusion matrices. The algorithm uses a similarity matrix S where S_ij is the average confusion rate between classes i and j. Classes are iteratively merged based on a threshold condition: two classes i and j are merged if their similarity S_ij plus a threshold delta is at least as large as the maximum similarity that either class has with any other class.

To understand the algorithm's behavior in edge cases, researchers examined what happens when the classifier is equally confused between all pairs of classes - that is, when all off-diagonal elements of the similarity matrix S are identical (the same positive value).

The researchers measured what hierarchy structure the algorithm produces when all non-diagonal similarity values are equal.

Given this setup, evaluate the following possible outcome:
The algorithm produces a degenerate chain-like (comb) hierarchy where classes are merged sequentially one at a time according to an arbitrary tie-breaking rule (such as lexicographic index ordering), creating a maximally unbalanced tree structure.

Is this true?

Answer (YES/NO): NO